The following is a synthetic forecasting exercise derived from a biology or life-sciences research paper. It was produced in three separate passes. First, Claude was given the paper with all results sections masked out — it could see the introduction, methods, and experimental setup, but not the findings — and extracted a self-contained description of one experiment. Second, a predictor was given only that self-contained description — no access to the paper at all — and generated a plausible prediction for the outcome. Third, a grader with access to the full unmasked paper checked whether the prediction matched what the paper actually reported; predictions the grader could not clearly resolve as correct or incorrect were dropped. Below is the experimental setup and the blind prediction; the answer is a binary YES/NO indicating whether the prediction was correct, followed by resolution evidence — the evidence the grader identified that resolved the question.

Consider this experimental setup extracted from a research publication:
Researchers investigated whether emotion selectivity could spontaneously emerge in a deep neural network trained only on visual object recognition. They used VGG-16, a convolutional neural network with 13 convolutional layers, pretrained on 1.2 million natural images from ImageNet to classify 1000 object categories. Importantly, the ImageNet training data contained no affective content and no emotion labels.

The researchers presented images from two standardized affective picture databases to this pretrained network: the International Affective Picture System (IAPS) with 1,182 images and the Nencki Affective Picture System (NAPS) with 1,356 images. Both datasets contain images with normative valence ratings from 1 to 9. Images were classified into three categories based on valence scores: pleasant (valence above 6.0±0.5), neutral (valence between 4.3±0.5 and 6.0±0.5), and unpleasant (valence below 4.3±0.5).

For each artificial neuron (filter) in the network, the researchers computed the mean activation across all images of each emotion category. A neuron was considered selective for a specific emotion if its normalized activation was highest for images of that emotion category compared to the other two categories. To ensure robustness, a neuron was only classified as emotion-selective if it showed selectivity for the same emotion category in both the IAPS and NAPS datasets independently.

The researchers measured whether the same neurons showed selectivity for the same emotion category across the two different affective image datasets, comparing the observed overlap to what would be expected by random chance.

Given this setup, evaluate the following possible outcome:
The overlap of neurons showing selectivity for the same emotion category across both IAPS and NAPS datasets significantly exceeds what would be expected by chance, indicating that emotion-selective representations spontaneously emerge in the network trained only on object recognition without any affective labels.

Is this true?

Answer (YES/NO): YES